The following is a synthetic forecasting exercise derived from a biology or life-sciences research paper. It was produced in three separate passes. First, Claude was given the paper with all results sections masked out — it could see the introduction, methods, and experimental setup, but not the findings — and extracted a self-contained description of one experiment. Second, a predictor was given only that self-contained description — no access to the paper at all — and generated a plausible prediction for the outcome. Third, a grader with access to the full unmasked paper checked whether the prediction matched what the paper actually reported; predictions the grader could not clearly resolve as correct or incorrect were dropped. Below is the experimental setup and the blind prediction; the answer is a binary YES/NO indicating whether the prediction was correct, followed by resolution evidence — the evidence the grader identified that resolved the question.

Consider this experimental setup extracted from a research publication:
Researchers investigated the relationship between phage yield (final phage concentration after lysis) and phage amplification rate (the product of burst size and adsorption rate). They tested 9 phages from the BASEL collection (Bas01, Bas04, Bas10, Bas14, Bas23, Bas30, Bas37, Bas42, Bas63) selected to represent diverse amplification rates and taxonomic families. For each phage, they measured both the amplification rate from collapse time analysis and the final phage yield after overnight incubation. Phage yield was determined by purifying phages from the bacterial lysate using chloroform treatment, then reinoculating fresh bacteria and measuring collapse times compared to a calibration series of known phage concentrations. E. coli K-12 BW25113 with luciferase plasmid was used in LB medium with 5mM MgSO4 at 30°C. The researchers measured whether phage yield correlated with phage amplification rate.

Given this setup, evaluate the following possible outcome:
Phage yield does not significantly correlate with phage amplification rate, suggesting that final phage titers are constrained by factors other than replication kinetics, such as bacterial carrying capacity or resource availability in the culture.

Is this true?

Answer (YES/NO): YES